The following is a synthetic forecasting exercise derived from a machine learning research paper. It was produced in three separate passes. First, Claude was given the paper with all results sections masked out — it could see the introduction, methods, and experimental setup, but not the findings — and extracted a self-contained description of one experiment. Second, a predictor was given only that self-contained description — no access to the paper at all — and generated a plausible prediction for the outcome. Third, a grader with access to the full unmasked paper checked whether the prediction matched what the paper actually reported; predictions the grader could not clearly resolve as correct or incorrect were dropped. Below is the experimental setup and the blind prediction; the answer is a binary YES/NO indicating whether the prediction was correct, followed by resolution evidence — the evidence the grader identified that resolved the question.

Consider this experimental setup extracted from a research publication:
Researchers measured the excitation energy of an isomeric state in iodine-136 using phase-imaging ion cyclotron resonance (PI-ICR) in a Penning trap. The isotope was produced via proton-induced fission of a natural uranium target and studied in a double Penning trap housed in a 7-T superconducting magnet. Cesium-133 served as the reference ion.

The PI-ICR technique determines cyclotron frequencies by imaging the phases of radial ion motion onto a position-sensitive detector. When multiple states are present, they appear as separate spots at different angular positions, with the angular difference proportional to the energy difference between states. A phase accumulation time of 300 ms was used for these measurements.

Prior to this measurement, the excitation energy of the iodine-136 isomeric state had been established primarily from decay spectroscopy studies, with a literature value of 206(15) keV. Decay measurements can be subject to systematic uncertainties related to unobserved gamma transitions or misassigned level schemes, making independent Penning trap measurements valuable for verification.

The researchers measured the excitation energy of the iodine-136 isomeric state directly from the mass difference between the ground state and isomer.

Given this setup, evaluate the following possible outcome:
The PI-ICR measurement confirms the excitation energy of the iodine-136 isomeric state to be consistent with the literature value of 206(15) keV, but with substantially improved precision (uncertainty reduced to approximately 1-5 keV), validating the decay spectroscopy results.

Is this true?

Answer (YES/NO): YES